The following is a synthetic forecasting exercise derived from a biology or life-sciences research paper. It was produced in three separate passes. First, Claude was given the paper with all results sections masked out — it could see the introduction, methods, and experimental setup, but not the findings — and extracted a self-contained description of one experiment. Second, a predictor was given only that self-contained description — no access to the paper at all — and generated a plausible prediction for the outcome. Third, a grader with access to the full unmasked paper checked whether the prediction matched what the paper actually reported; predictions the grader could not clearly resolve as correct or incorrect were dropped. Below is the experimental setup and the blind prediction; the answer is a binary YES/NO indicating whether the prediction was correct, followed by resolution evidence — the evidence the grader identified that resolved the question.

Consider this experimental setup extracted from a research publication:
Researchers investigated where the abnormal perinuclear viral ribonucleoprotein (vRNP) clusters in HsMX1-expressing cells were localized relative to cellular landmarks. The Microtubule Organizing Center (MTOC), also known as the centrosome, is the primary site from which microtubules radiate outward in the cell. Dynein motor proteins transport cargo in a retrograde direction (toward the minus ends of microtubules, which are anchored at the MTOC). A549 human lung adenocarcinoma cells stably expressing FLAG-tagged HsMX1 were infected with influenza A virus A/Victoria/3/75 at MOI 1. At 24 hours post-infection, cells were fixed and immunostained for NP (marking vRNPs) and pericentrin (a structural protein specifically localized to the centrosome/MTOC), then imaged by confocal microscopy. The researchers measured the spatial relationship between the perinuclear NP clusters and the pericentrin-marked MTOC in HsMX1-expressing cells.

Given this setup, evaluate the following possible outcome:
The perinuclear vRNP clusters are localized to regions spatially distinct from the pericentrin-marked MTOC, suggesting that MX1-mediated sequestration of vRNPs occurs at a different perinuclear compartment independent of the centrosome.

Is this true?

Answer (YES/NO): NO